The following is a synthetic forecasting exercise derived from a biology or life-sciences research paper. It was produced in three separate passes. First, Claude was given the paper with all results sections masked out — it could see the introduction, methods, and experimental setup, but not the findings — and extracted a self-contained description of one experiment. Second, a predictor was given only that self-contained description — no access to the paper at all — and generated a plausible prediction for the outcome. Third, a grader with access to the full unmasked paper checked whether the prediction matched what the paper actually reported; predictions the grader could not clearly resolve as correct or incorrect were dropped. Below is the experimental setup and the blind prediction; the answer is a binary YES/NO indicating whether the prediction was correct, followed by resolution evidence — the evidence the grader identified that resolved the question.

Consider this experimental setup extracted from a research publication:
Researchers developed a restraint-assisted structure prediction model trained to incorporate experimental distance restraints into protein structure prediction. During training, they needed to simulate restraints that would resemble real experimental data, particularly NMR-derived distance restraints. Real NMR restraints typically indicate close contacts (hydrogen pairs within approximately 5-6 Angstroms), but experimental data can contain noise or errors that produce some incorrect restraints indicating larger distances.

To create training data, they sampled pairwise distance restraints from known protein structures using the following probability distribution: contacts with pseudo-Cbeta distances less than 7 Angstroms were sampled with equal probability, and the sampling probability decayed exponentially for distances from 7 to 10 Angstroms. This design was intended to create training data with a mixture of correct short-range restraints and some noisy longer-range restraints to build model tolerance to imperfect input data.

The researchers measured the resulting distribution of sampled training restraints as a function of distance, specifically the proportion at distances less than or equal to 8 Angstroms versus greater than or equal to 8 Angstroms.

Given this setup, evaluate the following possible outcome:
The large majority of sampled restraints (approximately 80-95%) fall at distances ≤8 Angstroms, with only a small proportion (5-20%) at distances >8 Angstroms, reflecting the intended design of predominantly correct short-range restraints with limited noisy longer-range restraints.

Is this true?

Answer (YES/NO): YES